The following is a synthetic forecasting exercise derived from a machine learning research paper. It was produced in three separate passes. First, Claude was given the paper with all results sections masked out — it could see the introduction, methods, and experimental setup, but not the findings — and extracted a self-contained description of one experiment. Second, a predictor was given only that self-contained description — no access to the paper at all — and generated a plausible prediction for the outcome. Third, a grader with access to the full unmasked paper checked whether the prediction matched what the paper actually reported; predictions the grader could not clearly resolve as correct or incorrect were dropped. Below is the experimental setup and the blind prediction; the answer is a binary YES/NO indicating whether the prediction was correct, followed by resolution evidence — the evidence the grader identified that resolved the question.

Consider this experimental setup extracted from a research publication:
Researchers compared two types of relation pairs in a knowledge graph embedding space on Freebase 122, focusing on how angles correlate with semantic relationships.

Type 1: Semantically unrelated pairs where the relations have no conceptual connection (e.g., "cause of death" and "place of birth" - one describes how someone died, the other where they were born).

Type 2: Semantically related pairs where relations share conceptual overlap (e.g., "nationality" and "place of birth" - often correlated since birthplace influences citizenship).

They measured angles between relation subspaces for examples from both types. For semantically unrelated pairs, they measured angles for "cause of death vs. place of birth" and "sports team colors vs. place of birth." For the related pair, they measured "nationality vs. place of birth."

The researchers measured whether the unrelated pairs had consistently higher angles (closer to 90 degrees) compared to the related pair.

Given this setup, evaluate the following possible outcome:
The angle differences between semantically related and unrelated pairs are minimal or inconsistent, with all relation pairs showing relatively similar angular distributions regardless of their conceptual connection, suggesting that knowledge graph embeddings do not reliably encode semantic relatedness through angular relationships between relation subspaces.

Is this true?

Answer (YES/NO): NO